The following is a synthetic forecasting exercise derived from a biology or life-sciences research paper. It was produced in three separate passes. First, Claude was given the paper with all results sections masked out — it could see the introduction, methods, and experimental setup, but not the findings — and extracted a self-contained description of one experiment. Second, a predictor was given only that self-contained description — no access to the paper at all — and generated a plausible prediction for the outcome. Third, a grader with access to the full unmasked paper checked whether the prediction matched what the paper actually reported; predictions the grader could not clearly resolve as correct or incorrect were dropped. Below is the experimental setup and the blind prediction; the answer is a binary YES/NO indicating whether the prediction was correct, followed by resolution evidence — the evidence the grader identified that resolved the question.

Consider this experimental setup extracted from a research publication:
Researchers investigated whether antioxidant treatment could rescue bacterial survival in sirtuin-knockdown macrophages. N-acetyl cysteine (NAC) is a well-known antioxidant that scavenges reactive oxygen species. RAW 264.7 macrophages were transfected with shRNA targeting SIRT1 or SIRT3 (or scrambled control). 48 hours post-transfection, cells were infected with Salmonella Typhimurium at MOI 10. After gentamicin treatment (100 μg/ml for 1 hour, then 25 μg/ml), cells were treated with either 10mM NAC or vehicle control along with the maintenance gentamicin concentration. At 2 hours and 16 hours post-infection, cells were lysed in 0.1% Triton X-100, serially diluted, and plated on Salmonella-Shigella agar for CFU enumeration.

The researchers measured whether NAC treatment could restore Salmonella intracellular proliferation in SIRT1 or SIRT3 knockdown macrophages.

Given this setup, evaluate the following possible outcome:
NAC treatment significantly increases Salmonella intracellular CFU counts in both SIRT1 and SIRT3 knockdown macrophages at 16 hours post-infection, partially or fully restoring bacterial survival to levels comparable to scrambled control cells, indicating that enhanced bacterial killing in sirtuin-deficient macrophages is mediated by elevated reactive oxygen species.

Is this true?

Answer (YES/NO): YES